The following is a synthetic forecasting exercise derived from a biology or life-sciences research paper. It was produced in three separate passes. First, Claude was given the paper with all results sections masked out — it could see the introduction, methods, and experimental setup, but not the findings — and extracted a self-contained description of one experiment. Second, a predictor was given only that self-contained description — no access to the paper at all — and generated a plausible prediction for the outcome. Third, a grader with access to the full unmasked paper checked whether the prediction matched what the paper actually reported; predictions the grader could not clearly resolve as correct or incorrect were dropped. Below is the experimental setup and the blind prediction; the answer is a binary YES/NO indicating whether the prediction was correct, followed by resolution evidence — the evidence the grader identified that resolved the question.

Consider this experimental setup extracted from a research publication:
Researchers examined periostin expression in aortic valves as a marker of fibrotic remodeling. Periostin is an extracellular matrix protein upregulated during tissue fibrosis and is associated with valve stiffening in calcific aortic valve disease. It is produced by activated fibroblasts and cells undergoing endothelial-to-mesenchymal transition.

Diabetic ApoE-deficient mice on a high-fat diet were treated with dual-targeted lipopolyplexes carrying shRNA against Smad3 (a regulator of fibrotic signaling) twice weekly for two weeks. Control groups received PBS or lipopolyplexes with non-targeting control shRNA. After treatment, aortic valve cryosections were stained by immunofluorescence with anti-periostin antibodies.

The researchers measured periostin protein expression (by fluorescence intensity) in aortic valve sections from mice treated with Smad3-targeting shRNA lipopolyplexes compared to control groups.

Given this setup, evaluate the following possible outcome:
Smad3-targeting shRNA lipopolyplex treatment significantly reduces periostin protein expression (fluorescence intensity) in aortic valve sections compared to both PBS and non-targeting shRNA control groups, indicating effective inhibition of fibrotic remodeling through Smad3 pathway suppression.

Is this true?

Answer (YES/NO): NO